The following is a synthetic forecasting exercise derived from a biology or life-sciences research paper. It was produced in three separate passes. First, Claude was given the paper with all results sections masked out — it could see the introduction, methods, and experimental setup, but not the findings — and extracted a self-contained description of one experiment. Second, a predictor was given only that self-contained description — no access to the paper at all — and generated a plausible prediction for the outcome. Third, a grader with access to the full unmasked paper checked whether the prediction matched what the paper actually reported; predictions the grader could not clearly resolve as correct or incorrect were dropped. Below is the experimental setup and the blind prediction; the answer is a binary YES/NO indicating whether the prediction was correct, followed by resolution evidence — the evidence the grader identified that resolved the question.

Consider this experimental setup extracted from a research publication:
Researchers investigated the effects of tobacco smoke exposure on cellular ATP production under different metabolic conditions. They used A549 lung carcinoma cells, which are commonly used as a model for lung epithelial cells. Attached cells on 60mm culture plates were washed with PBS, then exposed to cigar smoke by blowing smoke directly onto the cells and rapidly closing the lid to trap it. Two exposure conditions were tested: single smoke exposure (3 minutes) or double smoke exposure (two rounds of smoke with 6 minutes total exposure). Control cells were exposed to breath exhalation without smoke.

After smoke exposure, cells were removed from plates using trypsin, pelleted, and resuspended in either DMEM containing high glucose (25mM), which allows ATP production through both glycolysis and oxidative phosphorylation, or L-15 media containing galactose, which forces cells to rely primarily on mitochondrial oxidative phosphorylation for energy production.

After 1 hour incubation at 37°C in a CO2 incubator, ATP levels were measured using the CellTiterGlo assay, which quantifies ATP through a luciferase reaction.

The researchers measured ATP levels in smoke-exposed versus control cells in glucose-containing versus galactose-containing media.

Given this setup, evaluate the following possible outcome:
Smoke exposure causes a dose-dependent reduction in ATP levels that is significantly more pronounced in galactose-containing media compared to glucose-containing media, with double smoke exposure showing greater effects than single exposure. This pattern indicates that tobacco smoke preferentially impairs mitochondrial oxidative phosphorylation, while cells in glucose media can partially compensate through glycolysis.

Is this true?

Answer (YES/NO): NO